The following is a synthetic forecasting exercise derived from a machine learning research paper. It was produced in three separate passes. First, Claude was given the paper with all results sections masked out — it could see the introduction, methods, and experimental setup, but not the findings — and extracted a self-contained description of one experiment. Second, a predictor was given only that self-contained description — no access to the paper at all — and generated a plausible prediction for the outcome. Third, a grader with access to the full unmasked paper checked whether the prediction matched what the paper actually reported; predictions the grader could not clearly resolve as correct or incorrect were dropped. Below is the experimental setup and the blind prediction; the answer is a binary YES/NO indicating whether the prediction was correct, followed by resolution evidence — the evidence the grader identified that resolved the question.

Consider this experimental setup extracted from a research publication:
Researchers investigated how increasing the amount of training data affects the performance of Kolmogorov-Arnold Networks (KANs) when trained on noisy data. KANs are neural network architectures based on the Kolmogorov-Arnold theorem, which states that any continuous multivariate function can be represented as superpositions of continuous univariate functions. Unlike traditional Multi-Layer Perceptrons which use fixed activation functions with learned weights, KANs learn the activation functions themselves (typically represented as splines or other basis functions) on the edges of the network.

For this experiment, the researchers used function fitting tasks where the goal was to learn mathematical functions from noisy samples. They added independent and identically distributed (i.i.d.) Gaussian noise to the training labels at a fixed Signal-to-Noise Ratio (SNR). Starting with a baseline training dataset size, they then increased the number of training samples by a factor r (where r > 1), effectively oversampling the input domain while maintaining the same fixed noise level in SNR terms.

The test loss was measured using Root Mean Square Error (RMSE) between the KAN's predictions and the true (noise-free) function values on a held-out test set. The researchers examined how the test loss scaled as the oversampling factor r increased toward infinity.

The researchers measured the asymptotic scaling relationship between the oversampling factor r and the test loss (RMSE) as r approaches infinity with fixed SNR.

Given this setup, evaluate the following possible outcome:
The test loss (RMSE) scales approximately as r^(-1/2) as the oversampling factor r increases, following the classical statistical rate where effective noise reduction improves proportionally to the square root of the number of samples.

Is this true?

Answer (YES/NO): YES